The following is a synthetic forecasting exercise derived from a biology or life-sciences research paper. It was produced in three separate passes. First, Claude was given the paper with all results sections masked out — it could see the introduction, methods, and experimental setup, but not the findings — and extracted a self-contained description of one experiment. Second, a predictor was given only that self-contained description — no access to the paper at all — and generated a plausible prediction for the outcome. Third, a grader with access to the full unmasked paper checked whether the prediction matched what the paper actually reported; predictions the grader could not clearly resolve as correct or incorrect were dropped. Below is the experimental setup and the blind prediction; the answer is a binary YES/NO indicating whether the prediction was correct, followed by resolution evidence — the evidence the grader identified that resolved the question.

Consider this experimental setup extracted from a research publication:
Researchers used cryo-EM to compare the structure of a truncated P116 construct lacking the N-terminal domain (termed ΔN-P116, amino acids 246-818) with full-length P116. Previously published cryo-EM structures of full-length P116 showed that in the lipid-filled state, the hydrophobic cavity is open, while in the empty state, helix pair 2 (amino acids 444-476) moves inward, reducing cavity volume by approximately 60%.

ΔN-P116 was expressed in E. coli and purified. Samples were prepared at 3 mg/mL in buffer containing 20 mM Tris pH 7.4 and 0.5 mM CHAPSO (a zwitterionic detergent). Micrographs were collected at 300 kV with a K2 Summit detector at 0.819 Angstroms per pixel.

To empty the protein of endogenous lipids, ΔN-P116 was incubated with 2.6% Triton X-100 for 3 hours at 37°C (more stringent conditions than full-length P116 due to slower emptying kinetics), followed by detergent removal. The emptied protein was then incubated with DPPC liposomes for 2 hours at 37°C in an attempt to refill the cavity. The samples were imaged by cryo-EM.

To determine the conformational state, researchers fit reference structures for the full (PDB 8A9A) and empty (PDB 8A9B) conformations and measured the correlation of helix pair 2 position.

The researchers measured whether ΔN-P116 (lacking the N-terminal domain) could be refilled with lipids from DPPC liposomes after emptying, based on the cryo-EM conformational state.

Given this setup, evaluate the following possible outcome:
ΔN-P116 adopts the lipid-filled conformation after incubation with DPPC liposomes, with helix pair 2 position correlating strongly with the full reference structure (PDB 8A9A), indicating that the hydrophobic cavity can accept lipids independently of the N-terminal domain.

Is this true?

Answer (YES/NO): NO